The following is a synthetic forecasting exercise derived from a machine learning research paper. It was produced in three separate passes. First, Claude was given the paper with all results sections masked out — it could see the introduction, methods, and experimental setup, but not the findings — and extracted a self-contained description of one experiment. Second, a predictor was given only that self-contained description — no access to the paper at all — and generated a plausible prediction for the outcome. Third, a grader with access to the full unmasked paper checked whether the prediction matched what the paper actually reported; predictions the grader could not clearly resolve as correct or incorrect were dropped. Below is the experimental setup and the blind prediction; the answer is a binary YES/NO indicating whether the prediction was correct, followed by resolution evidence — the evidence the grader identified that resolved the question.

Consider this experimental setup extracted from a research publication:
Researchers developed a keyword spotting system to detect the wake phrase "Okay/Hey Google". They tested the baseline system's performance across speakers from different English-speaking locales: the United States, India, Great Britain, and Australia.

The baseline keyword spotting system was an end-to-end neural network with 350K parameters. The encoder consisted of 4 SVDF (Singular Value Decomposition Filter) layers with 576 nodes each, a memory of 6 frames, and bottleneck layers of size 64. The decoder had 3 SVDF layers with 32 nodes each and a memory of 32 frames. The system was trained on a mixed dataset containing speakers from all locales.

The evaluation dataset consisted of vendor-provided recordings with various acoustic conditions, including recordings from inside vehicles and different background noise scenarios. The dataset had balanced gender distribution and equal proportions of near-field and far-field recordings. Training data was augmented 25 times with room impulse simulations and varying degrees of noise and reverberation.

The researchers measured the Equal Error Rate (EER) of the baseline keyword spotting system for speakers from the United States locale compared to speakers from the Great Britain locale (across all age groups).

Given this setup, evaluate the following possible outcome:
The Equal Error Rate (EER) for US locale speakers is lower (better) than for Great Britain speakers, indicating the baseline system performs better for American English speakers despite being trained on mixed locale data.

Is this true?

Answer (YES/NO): NO